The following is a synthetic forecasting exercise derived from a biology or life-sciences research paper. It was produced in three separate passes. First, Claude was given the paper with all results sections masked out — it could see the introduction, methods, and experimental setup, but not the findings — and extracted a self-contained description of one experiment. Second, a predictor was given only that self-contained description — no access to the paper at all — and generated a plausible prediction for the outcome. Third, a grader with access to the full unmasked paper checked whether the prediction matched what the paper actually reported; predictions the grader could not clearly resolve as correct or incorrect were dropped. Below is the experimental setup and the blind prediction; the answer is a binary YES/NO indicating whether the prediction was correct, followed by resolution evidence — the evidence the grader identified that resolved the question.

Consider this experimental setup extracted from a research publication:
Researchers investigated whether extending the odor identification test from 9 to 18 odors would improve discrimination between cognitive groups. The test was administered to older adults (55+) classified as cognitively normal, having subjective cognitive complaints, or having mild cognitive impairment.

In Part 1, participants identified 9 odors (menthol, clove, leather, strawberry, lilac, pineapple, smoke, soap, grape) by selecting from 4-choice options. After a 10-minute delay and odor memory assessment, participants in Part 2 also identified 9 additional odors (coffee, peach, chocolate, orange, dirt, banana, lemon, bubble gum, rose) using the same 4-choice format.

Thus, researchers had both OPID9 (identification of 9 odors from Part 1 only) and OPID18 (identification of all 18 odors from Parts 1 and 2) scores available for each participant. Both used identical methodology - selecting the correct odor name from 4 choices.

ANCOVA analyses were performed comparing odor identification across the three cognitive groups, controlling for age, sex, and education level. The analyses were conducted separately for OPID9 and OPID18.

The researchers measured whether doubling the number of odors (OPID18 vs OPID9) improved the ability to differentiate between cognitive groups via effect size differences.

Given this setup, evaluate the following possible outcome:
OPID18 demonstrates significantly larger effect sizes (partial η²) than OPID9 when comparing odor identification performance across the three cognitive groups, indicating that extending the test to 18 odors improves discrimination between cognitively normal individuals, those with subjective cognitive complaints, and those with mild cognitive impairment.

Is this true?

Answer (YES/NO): NO